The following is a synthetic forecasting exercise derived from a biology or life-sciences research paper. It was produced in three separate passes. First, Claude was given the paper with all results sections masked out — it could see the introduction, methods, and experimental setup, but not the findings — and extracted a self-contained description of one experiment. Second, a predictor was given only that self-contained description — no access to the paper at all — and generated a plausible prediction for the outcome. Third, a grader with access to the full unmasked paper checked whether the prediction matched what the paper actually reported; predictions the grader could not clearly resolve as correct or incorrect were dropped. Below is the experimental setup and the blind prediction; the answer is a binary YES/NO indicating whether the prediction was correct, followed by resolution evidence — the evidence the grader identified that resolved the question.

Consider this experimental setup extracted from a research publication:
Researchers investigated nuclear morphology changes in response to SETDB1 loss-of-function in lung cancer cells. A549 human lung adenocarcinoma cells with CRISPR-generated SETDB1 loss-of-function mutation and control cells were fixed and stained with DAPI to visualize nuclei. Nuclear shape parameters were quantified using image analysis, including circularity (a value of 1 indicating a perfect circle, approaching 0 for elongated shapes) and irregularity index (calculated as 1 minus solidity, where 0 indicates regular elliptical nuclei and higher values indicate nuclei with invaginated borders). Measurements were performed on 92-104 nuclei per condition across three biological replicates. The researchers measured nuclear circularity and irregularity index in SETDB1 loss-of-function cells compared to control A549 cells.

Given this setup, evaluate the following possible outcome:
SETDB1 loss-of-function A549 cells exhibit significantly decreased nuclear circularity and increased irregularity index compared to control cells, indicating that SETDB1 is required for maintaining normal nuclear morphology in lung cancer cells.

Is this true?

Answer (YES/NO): NO